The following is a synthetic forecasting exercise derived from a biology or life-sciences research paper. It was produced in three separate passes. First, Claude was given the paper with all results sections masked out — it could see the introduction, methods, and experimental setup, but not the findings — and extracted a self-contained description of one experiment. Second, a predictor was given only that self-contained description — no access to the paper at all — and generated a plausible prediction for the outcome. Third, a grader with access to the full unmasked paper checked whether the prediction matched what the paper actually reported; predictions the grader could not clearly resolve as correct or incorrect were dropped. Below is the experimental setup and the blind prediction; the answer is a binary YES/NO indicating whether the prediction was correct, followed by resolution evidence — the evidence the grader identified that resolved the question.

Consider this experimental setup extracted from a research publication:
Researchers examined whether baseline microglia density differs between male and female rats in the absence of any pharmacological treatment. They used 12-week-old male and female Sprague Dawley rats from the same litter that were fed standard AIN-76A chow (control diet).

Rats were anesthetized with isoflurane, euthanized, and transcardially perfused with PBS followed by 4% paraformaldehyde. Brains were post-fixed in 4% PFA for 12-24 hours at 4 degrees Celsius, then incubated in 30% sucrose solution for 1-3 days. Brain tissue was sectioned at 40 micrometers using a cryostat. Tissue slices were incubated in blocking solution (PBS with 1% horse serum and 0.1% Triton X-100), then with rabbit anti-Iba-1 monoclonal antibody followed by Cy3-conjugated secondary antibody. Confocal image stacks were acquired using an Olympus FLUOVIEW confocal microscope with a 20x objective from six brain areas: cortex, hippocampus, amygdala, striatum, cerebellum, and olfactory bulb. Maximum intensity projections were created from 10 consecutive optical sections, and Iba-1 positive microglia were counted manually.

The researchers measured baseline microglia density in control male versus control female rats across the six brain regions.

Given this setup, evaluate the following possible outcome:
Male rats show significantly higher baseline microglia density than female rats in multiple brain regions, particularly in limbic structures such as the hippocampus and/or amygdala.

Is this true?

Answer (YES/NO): NO